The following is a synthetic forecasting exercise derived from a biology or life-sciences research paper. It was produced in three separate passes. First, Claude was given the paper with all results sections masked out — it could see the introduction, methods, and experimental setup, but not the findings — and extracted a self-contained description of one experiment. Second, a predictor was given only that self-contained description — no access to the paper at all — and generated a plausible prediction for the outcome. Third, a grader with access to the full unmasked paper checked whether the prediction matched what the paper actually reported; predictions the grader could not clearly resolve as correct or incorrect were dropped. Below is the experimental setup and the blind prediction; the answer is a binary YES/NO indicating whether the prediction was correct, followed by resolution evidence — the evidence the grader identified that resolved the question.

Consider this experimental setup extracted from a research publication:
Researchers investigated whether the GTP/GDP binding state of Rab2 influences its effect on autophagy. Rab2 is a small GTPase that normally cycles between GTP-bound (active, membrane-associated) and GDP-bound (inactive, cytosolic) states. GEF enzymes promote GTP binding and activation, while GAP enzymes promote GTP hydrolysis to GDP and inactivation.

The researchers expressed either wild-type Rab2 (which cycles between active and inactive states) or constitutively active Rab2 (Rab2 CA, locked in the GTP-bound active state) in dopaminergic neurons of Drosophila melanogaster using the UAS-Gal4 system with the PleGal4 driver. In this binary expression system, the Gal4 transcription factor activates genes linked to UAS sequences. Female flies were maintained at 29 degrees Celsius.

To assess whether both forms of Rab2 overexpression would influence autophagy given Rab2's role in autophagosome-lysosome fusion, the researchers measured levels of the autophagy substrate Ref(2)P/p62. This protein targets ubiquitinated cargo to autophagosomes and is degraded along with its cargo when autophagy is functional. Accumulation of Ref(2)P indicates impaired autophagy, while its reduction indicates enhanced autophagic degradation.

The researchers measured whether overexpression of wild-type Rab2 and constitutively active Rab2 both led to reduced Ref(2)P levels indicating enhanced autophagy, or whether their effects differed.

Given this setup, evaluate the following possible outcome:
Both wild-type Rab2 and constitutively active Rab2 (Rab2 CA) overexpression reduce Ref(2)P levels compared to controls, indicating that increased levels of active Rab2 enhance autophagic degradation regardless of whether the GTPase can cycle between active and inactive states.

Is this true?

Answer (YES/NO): NO